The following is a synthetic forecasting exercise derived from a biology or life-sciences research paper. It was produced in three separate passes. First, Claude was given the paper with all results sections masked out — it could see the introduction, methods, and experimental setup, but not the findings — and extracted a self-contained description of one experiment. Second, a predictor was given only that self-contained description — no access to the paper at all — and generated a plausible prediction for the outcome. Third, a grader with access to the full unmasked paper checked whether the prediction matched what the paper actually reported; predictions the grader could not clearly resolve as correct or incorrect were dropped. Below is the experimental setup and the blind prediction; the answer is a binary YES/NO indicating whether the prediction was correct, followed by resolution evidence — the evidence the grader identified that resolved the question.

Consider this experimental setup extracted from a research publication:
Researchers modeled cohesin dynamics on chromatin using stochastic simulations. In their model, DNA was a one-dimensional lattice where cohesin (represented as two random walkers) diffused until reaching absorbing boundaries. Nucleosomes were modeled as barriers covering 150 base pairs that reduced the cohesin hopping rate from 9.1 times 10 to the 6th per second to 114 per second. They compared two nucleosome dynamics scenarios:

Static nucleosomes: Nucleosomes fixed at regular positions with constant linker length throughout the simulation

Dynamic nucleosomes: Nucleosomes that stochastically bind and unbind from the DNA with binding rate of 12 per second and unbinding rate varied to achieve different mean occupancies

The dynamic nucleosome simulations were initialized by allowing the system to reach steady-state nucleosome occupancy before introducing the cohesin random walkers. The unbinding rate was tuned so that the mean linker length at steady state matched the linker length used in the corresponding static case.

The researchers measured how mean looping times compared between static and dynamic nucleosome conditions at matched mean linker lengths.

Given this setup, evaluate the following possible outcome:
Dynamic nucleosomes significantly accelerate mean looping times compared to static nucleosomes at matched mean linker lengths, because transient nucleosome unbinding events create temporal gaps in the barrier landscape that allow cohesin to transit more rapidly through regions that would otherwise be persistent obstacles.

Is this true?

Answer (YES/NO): YES